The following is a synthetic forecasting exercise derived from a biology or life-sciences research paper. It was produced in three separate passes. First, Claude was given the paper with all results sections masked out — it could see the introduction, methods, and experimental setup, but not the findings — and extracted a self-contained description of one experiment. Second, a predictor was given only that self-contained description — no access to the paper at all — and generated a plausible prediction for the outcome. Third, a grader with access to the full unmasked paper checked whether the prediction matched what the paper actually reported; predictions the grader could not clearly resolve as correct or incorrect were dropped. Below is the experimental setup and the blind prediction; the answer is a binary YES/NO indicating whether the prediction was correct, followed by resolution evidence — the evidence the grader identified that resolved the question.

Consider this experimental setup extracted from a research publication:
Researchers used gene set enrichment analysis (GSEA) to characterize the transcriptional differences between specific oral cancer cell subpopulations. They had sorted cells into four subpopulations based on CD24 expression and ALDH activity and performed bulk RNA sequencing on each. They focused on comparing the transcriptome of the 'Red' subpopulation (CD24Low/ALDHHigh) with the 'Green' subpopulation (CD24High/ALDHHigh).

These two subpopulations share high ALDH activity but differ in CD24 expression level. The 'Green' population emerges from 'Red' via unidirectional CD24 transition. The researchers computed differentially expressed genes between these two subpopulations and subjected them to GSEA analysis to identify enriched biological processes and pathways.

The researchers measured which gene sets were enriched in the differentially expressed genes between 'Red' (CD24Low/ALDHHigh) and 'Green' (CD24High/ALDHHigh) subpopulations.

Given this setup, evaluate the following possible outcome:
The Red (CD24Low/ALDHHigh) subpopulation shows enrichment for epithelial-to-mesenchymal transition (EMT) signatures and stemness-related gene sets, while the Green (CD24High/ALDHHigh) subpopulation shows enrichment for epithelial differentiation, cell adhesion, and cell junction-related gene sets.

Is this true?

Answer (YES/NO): NO